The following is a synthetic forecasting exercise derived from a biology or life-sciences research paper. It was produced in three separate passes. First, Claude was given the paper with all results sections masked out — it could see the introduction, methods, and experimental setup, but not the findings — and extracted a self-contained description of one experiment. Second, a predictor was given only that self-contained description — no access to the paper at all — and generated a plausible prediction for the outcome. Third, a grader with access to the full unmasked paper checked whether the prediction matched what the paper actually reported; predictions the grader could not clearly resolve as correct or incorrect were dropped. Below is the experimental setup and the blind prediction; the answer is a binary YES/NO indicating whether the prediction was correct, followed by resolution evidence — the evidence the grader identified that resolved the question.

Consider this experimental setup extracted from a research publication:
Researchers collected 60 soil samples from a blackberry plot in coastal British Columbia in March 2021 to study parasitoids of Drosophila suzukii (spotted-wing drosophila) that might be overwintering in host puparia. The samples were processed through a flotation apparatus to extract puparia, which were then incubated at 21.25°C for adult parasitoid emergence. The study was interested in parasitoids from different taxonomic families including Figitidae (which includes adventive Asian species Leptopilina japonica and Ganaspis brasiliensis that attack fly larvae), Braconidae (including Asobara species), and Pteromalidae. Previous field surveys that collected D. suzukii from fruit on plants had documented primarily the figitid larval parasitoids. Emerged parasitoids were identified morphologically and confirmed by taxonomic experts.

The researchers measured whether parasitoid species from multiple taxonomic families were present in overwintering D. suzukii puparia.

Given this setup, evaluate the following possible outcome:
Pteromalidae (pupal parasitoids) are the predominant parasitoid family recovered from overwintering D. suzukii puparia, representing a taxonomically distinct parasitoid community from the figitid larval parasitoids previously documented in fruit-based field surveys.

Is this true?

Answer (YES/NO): NO